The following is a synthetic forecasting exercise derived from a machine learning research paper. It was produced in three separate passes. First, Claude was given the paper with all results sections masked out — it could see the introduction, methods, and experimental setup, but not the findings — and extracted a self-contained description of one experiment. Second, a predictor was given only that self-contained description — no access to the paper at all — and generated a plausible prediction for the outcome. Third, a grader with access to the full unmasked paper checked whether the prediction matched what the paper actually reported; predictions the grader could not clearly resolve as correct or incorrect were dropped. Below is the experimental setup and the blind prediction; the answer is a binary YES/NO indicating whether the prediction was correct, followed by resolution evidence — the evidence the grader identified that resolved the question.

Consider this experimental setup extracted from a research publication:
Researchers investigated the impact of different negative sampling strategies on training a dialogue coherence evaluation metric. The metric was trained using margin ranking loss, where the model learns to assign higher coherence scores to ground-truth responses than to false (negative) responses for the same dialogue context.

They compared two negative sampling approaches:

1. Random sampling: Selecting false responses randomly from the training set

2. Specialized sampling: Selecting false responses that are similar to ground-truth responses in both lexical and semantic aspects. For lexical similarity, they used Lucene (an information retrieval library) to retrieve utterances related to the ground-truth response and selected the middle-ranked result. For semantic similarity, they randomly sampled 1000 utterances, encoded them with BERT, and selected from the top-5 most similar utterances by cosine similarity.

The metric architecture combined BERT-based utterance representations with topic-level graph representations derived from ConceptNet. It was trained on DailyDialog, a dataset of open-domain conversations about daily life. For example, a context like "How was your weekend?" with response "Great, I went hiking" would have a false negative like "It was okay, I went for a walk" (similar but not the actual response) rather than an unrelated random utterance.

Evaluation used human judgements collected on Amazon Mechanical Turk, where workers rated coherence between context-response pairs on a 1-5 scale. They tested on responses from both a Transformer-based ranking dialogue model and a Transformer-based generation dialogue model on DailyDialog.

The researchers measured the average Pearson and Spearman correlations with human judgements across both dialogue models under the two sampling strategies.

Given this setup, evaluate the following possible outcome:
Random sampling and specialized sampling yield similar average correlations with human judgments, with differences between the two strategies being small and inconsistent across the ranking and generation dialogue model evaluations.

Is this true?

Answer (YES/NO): NO